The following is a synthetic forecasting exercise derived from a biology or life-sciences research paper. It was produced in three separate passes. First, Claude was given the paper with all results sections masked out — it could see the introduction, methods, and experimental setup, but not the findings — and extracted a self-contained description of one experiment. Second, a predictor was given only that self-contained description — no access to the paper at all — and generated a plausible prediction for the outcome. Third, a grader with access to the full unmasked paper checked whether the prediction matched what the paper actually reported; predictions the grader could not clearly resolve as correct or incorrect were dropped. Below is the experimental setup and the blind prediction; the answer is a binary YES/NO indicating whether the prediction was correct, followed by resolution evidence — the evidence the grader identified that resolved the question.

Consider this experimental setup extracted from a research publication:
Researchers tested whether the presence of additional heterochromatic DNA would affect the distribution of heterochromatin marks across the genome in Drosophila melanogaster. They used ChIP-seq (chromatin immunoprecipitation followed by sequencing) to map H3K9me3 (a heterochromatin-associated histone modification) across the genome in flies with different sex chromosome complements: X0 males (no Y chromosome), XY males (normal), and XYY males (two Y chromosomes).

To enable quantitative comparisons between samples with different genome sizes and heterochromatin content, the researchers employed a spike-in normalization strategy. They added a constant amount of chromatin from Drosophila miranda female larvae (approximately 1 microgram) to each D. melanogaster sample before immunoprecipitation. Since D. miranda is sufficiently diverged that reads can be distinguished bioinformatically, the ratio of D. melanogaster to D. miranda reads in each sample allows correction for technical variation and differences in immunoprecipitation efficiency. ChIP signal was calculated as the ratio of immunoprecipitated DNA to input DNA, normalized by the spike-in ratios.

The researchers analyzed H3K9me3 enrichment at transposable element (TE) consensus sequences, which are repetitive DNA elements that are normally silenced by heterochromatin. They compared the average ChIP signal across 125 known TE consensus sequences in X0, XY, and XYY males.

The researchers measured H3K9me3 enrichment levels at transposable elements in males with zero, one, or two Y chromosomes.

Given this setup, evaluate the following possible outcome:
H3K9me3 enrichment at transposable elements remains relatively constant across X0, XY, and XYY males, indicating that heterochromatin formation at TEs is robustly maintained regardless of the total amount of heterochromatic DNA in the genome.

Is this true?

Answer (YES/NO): NO